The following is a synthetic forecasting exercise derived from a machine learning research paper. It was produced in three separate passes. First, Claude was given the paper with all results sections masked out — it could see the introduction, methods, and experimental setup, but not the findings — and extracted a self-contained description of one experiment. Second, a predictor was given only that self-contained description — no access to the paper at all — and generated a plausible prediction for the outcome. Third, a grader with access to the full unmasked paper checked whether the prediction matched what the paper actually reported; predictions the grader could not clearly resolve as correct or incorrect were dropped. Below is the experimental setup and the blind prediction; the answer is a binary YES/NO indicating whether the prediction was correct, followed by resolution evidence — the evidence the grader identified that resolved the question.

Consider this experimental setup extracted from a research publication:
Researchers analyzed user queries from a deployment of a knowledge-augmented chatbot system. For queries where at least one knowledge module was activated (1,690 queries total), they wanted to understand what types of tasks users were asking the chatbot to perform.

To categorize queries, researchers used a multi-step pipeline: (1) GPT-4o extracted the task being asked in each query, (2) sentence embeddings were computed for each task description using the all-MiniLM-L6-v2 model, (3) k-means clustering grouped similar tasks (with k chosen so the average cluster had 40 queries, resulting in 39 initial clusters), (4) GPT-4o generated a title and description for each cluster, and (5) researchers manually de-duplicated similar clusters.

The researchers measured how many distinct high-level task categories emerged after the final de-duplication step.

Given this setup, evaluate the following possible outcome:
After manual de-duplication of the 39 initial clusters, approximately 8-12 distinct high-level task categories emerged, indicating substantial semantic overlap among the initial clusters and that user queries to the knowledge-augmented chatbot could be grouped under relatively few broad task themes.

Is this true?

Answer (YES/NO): NO